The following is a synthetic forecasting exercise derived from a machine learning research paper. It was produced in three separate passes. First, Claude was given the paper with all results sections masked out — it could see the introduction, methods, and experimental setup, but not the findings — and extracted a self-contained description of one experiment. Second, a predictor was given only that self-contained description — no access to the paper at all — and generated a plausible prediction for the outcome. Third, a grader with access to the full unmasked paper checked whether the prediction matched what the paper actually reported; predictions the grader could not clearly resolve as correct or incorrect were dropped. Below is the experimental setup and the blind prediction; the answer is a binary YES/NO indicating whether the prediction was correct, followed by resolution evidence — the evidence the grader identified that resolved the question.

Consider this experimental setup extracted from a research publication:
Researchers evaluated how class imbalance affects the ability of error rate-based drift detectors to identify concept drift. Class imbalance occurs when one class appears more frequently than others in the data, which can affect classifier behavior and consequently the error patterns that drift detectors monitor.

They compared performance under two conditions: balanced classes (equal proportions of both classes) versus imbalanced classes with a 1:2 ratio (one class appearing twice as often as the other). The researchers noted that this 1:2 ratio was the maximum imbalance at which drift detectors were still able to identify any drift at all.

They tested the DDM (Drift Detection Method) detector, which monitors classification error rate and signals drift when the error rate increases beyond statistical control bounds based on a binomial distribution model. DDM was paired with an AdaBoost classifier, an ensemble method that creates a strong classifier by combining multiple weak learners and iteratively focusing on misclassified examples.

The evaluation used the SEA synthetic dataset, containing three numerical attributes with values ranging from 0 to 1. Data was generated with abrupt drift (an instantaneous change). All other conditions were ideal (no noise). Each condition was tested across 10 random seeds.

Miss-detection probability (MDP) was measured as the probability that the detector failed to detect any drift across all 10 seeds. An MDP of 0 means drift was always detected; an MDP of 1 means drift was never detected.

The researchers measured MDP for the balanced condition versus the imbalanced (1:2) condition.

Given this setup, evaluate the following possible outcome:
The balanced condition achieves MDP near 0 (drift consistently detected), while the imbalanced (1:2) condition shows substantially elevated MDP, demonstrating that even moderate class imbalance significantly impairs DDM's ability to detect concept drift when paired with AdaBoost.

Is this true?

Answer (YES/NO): NO